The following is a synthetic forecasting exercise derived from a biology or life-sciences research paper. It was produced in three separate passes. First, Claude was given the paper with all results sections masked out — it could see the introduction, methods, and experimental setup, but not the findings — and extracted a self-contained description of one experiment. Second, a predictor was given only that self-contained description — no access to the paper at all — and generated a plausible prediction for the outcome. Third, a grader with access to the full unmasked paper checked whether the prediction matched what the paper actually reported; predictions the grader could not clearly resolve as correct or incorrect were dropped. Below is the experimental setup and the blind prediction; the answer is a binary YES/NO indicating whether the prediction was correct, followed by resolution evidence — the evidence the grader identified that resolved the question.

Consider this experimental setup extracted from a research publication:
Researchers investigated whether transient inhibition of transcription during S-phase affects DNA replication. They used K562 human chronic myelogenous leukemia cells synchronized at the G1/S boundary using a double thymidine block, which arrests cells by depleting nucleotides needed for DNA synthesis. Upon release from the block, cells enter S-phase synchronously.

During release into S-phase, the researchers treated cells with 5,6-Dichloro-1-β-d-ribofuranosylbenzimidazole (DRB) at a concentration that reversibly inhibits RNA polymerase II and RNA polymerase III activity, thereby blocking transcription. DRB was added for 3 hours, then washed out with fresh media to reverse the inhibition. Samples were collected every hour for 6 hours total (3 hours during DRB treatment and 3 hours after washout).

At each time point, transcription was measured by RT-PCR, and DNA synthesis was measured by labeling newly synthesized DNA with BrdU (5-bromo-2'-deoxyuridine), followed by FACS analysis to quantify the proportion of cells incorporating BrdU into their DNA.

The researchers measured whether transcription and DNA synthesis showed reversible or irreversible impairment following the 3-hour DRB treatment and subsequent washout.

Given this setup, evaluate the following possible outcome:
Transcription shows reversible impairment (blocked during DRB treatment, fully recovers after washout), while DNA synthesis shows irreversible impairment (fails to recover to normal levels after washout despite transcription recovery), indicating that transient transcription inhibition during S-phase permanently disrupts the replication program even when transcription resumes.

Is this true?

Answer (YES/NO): YES